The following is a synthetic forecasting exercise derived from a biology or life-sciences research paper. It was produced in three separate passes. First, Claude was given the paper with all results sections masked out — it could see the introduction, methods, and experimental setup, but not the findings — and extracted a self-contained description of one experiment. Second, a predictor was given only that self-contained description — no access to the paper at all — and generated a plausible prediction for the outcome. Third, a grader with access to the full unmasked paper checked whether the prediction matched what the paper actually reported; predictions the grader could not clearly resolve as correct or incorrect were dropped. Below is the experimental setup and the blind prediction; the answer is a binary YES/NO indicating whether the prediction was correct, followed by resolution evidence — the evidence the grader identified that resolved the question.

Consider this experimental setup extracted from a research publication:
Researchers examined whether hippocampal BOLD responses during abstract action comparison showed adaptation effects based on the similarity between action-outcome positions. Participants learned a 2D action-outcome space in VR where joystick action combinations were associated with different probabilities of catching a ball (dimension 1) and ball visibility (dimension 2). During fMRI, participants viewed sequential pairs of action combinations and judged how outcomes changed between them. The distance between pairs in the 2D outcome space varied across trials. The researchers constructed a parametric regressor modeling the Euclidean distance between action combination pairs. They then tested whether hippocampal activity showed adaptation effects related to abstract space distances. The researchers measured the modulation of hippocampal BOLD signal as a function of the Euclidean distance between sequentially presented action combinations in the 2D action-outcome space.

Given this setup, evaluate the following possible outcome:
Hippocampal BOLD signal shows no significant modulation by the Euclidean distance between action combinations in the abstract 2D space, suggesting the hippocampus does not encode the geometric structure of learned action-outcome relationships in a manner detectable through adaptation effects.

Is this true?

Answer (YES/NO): NO